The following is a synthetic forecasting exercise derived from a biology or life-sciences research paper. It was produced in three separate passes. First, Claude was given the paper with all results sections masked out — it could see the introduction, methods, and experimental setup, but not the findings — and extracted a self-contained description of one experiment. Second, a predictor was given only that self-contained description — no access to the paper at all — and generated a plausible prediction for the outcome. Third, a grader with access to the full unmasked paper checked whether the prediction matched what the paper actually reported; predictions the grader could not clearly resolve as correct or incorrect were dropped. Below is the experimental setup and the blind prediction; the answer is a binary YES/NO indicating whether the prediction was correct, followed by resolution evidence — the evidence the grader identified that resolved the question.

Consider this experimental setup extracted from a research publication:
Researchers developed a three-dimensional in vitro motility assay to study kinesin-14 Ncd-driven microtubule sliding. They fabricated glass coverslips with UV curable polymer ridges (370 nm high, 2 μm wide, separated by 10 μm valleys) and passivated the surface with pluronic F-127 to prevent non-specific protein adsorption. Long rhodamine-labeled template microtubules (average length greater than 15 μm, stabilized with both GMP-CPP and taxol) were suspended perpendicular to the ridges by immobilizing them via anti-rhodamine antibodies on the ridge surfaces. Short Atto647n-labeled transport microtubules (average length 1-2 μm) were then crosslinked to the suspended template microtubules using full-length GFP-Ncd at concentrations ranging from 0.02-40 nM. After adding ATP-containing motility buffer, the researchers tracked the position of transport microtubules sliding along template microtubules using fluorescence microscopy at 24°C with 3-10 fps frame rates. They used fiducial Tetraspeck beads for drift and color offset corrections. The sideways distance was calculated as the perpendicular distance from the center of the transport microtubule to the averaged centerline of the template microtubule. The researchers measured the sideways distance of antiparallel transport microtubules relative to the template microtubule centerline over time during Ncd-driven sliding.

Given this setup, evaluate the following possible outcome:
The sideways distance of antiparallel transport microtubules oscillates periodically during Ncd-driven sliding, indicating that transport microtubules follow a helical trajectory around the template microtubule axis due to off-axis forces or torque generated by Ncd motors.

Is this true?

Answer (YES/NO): YES